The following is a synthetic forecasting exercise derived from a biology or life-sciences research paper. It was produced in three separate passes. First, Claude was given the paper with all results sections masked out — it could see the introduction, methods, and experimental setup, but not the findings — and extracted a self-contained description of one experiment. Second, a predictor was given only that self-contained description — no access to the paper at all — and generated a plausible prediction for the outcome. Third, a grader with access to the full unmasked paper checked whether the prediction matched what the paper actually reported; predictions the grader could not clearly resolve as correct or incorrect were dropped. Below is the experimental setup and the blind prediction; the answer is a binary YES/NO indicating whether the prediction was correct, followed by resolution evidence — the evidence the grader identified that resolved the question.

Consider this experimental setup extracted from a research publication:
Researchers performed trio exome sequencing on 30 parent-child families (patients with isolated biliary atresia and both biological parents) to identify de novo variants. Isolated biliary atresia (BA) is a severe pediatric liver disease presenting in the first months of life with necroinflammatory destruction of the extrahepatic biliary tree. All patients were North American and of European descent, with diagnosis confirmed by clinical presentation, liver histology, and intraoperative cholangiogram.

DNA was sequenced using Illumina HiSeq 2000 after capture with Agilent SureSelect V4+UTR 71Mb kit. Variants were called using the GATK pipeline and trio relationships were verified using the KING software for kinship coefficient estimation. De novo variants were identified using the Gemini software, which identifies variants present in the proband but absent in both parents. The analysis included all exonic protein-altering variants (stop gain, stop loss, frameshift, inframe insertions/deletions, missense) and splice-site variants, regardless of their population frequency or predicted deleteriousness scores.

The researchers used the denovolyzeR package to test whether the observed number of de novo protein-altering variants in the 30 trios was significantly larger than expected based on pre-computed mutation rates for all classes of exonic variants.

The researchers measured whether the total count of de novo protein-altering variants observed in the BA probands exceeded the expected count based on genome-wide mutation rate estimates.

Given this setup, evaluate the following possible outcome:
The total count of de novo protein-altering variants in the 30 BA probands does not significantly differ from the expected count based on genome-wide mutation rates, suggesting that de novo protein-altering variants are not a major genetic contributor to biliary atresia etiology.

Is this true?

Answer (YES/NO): NO